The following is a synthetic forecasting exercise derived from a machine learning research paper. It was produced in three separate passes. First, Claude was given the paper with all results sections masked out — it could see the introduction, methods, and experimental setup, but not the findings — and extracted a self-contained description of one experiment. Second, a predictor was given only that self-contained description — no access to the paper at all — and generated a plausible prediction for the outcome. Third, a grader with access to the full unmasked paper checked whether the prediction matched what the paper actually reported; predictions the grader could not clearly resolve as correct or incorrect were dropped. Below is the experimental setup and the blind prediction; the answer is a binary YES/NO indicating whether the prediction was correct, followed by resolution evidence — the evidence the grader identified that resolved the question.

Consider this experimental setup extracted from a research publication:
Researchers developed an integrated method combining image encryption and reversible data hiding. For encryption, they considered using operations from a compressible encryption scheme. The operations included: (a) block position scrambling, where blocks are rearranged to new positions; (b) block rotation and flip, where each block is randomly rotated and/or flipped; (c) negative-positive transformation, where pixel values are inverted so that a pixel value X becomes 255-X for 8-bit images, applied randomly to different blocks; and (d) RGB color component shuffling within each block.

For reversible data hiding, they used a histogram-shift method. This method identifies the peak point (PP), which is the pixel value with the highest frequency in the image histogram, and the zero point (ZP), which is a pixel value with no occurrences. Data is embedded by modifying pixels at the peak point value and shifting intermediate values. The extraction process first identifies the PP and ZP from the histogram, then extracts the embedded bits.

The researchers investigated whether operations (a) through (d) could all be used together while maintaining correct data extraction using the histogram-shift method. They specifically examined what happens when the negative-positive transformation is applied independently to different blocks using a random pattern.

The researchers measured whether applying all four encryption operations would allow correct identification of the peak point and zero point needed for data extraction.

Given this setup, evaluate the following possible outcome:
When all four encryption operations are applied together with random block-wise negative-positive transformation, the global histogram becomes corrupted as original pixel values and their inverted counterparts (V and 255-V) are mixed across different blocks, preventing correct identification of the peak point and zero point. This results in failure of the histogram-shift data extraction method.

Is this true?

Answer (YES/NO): YES